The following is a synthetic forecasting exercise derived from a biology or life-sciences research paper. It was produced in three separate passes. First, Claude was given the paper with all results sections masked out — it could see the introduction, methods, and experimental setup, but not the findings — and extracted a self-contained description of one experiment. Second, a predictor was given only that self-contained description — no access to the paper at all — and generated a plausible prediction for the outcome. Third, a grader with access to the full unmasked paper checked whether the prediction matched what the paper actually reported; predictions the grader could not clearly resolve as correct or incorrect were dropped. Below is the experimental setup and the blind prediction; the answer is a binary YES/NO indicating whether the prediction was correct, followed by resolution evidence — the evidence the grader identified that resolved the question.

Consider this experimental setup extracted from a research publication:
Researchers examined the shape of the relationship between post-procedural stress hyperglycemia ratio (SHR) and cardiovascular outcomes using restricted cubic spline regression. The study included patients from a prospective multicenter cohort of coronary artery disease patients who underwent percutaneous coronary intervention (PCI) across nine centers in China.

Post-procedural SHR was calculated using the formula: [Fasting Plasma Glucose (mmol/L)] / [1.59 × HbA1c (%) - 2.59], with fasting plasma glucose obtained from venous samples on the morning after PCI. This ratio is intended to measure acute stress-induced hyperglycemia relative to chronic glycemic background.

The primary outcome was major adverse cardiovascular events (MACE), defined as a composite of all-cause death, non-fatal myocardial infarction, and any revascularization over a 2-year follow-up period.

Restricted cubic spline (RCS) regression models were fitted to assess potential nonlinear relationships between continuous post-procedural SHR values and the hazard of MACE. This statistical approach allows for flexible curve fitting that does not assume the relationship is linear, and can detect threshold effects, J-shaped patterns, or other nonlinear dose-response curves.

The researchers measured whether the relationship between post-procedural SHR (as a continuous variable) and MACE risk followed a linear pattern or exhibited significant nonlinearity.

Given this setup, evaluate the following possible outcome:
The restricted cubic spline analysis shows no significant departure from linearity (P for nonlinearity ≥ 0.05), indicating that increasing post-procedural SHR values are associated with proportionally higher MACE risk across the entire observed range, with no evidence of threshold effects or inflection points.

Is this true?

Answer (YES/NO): NO